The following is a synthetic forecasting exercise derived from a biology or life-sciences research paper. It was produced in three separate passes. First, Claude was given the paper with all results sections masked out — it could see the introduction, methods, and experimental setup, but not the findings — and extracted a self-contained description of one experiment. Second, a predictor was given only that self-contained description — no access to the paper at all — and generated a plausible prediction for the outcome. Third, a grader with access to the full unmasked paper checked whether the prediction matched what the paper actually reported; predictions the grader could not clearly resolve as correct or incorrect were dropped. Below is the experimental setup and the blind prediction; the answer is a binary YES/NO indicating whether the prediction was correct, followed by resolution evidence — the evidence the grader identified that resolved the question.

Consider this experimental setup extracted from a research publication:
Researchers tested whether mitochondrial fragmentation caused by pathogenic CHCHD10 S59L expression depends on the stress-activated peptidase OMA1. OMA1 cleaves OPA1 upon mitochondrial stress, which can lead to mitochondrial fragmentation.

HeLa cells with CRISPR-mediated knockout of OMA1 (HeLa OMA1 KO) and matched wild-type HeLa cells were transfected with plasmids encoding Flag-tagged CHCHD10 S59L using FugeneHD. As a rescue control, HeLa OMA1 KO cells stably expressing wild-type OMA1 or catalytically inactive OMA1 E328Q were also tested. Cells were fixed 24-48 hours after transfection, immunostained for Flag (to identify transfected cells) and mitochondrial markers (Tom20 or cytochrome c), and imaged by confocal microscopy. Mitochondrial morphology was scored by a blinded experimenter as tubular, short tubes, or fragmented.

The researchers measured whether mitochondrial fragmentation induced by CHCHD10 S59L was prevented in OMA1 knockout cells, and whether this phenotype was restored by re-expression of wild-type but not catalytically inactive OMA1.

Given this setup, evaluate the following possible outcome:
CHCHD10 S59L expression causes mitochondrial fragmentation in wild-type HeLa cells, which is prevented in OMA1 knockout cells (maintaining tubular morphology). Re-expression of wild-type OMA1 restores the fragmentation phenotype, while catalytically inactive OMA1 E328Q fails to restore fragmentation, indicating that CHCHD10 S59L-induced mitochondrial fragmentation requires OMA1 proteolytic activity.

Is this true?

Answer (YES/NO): NO